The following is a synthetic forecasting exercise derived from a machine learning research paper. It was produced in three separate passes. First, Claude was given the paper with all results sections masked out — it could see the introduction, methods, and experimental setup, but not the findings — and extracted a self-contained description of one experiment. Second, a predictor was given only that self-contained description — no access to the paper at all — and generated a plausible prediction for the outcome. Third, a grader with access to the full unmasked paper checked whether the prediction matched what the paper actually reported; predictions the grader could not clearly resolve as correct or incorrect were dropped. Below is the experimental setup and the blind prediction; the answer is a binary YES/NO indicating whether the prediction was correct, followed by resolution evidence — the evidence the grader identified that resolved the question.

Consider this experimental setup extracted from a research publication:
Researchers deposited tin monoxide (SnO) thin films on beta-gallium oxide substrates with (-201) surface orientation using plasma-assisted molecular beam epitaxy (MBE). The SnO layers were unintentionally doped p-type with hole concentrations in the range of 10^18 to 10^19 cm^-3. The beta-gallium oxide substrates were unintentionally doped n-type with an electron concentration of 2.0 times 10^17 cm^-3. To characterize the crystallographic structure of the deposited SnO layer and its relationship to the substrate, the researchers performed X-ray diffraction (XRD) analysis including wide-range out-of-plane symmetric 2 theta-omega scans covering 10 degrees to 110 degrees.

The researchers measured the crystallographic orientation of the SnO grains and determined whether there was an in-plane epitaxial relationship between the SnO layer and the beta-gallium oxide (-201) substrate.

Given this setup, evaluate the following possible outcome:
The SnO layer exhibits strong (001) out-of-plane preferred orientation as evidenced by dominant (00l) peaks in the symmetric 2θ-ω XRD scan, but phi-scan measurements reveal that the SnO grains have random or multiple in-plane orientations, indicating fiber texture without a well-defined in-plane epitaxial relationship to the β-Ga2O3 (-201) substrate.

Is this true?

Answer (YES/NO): YES